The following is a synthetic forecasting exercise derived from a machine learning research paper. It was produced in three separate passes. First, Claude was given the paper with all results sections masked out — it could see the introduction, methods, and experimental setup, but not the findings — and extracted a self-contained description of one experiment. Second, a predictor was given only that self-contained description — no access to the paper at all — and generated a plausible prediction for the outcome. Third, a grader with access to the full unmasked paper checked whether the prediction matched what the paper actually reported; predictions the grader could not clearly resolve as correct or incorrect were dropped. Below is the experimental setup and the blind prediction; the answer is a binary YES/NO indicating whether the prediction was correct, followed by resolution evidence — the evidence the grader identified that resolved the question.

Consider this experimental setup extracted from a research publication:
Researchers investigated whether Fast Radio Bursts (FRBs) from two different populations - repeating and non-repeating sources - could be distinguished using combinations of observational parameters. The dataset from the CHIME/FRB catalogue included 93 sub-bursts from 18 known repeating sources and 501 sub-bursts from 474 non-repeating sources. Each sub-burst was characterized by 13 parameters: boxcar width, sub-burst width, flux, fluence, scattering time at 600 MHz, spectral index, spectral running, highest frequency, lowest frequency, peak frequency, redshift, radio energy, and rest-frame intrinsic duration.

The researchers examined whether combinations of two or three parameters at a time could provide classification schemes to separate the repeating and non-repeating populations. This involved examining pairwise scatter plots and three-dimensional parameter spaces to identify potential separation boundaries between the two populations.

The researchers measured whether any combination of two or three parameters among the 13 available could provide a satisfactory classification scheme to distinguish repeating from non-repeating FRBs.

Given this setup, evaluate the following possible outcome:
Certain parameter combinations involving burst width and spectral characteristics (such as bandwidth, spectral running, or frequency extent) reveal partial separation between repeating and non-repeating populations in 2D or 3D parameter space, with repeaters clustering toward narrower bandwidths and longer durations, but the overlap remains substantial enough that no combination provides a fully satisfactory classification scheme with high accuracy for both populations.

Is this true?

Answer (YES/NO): NO